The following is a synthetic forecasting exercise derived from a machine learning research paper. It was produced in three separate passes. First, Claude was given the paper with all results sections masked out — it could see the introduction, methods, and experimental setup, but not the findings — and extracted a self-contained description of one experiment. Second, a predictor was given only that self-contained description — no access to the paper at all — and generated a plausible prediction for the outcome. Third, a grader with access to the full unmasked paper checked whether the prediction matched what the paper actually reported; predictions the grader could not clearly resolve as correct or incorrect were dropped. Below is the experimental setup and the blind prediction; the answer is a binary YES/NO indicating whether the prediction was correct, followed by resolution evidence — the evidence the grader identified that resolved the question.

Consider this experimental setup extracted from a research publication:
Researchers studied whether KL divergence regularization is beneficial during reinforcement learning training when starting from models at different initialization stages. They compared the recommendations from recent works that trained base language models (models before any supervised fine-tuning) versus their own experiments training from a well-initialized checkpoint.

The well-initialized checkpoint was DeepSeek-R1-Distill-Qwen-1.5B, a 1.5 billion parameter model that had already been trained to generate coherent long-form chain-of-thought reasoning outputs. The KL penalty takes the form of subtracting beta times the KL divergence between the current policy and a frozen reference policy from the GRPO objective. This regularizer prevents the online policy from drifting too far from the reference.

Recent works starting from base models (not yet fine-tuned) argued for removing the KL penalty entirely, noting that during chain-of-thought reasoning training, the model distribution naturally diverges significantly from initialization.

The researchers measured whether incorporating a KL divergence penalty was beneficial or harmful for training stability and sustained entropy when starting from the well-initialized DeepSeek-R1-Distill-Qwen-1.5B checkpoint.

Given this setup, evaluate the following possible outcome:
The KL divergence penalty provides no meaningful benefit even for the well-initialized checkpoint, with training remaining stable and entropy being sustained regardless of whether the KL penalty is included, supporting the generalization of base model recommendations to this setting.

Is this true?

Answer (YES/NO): NO